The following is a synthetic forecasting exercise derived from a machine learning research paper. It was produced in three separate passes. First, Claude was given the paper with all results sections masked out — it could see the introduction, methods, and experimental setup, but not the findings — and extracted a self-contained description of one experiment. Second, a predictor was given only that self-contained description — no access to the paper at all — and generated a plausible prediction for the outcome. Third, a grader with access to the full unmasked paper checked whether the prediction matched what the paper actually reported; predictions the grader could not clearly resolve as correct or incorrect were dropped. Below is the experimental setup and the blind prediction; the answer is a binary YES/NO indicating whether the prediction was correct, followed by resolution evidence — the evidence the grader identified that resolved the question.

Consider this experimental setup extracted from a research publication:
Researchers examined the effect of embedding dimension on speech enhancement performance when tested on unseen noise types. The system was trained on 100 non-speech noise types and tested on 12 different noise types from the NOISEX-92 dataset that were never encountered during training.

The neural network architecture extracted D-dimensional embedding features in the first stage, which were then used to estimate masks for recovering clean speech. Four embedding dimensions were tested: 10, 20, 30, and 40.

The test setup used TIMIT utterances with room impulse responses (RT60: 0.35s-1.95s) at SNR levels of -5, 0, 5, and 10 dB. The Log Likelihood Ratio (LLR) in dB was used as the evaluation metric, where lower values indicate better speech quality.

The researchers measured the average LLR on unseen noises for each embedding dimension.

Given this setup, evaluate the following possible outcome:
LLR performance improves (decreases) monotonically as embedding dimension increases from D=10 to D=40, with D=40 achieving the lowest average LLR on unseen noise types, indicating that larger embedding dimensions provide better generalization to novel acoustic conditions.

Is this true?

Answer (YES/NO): NO